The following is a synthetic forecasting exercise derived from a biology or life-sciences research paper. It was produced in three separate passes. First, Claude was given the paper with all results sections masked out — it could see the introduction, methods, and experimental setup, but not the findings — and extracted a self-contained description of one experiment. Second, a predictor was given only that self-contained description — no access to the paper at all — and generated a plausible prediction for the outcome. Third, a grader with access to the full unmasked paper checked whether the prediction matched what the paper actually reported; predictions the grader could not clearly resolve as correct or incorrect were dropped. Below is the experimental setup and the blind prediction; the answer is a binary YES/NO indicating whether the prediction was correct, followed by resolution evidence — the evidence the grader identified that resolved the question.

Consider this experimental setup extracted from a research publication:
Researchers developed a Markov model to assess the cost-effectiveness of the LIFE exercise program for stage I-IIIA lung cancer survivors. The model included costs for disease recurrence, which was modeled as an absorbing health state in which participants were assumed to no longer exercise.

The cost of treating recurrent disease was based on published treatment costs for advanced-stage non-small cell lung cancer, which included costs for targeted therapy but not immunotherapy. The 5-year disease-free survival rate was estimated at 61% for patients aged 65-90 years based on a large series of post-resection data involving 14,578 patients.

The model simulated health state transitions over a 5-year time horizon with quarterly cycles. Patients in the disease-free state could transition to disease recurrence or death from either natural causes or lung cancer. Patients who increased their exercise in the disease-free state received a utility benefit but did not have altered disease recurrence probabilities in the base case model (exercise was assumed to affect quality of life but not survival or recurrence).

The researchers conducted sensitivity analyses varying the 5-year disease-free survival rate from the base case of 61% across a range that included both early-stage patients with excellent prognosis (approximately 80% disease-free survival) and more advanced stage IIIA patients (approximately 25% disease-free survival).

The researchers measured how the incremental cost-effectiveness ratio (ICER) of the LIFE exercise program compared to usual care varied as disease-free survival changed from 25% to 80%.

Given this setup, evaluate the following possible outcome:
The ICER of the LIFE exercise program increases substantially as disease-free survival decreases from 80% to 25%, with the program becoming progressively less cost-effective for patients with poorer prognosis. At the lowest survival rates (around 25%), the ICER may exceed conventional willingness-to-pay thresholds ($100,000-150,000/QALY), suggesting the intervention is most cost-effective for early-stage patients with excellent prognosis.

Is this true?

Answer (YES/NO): NO